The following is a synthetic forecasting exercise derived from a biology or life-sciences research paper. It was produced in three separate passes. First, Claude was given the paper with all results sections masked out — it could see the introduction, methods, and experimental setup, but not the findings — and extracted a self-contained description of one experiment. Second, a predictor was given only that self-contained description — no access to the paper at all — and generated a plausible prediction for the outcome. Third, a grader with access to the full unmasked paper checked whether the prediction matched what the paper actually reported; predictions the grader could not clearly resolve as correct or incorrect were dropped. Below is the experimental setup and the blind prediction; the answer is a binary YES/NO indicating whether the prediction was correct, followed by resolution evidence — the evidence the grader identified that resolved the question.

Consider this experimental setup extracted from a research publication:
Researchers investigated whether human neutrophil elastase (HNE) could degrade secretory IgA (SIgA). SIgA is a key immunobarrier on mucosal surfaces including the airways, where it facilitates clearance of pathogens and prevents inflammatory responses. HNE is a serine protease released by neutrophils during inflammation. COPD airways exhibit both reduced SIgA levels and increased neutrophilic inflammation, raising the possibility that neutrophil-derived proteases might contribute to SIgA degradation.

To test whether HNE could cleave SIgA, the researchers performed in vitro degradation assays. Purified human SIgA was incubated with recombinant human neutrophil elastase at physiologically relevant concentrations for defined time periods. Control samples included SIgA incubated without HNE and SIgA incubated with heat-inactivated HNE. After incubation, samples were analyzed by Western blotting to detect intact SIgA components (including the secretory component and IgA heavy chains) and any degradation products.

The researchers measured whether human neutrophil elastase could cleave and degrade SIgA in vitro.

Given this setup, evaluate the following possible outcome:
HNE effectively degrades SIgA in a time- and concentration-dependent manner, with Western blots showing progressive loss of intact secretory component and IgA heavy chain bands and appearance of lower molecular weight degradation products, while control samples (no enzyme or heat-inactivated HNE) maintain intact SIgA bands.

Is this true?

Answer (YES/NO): NO